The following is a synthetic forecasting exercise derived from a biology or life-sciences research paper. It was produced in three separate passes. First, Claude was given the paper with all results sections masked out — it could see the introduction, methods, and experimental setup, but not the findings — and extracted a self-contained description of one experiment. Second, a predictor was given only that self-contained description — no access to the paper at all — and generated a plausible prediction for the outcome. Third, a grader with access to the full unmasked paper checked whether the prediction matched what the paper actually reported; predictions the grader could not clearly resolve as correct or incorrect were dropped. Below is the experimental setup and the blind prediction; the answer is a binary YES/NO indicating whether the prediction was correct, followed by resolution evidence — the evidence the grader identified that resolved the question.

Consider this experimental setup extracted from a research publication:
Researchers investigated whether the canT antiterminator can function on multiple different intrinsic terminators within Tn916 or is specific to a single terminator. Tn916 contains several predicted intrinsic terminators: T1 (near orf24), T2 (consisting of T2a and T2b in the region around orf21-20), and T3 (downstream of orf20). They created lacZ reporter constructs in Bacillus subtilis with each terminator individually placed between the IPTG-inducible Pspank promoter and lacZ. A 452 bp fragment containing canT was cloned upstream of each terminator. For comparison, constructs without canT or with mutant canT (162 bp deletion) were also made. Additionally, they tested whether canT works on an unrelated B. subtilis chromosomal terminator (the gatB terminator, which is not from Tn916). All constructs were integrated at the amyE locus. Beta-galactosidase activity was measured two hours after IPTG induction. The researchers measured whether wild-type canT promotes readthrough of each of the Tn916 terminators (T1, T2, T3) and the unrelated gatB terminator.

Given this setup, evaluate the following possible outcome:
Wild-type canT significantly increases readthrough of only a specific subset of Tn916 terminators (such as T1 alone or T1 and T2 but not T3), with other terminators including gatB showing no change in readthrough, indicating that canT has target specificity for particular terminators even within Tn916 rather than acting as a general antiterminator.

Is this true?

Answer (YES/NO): NO